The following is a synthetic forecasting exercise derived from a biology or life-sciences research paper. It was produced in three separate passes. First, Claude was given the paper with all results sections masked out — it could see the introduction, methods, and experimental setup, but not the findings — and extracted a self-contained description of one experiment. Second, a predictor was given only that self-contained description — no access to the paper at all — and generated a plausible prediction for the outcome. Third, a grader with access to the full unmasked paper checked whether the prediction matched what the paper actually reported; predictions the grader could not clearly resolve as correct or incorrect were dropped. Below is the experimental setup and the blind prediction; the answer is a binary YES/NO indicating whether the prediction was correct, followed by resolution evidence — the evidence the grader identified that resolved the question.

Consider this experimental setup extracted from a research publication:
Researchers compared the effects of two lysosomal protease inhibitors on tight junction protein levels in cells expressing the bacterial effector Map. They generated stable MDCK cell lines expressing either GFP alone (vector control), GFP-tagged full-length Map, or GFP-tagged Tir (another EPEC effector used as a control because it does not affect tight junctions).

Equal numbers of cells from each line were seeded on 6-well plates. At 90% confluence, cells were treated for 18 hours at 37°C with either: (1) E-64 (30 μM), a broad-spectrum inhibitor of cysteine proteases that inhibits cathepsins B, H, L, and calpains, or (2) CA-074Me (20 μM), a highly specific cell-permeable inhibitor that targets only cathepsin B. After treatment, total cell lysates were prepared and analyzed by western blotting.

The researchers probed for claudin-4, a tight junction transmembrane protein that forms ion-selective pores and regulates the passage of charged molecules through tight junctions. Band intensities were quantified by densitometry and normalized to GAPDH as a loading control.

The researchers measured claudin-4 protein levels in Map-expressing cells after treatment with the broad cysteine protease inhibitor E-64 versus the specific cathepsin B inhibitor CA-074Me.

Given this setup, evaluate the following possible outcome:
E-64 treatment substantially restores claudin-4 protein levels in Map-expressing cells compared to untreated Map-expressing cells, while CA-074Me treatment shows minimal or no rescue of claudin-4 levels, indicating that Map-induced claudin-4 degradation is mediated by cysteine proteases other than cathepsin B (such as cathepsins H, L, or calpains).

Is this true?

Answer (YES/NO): NO